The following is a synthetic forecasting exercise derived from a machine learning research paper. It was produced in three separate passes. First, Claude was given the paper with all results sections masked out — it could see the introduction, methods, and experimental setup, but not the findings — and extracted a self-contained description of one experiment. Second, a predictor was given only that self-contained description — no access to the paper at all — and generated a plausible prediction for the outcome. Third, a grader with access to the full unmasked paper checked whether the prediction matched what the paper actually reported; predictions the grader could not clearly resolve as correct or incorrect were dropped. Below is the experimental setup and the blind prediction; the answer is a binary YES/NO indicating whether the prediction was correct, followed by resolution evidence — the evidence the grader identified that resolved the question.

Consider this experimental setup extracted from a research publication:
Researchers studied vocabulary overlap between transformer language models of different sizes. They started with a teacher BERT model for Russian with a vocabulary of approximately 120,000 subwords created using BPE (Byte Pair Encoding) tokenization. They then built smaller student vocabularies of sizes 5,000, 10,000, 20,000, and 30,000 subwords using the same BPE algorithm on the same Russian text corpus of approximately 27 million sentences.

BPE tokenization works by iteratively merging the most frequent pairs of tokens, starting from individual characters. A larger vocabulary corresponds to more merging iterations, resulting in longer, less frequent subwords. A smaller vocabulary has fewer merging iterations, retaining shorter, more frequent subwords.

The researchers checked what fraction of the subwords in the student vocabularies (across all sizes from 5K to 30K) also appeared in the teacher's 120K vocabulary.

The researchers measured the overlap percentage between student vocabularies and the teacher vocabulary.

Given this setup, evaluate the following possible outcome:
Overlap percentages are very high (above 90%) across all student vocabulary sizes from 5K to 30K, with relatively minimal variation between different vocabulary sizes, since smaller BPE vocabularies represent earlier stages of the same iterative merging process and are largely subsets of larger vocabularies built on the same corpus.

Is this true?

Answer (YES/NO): YES